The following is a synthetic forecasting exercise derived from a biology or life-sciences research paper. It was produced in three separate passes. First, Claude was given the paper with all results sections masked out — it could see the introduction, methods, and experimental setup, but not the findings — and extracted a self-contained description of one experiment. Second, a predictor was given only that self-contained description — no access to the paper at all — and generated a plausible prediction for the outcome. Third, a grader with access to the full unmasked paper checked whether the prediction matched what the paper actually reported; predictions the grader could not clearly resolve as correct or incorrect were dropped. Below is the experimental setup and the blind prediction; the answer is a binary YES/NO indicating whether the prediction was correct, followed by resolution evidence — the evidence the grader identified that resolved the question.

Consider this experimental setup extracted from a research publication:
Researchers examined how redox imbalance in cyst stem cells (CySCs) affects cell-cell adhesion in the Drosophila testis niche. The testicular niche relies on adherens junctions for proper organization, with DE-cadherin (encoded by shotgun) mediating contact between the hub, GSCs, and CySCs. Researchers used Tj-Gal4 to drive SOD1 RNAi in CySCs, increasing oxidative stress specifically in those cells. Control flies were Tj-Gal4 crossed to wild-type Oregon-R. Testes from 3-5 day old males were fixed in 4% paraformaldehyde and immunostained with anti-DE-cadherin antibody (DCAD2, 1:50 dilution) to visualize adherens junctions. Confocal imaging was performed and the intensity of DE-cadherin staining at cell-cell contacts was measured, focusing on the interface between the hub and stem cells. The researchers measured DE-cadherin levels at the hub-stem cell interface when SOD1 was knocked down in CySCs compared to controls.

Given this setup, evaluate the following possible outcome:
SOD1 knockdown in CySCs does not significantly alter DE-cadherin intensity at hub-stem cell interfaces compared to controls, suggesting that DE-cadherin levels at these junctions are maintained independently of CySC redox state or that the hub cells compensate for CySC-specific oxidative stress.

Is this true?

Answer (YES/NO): NO